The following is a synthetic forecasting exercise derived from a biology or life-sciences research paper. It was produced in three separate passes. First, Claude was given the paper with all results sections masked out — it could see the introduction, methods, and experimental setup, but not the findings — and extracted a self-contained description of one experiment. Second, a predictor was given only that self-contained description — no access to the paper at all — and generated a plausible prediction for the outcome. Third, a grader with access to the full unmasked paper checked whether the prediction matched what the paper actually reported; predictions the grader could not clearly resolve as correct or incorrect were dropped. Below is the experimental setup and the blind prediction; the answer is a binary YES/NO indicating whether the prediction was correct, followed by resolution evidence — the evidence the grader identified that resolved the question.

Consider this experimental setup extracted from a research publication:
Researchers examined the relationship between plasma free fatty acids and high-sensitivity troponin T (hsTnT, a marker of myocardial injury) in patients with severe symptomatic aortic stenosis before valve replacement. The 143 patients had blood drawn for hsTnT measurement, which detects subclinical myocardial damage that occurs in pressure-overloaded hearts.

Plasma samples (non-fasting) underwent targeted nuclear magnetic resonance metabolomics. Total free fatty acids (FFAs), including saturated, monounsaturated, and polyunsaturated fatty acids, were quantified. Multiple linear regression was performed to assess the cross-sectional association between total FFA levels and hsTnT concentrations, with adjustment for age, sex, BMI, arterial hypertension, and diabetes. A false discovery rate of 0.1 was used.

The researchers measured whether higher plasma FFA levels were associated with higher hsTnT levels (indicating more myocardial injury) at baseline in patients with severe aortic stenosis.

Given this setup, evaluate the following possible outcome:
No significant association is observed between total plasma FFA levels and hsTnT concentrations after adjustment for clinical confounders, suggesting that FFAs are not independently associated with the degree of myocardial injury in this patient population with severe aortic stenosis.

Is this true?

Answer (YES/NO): NO